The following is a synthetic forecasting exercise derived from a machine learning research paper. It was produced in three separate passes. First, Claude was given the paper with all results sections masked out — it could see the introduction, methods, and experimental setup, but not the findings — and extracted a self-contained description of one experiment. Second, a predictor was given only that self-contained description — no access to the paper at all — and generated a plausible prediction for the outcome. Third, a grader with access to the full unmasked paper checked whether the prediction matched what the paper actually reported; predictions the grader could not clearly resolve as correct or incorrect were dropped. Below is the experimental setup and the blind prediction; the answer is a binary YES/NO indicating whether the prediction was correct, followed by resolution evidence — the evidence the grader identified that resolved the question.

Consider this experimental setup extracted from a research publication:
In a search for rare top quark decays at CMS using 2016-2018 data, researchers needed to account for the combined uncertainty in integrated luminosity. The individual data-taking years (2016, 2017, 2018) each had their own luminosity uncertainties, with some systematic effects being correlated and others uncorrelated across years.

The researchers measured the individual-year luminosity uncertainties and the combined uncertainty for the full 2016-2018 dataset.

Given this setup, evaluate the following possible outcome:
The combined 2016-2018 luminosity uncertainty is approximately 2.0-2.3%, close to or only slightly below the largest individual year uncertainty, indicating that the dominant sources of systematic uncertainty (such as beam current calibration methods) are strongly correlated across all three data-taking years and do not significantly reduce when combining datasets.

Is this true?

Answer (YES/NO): NO